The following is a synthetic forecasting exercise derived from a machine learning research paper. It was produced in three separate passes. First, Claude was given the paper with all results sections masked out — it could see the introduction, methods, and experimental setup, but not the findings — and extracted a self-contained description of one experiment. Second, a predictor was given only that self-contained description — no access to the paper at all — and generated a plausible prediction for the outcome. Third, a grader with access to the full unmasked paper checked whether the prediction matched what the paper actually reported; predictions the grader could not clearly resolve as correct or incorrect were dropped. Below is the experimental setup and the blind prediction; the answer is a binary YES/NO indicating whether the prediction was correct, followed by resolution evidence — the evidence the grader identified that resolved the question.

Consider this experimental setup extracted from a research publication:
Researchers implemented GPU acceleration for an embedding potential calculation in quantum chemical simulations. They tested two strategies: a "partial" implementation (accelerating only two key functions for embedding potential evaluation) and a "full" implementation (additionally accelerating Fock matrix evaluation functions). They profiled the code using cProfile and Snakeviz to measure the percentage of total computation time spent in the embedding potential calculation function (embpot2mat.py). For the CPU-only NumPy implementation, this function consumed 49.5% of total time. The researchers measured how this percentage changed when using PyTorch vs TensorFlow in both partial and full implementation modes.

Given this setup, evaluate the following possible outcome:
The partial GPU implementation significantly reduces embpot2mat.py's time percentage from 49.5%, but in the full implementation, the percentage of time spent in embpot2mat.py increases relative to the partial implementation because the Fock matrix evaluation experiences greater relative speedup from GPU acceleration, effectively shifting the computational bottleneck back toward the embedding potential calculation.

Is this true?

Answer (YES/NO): NO